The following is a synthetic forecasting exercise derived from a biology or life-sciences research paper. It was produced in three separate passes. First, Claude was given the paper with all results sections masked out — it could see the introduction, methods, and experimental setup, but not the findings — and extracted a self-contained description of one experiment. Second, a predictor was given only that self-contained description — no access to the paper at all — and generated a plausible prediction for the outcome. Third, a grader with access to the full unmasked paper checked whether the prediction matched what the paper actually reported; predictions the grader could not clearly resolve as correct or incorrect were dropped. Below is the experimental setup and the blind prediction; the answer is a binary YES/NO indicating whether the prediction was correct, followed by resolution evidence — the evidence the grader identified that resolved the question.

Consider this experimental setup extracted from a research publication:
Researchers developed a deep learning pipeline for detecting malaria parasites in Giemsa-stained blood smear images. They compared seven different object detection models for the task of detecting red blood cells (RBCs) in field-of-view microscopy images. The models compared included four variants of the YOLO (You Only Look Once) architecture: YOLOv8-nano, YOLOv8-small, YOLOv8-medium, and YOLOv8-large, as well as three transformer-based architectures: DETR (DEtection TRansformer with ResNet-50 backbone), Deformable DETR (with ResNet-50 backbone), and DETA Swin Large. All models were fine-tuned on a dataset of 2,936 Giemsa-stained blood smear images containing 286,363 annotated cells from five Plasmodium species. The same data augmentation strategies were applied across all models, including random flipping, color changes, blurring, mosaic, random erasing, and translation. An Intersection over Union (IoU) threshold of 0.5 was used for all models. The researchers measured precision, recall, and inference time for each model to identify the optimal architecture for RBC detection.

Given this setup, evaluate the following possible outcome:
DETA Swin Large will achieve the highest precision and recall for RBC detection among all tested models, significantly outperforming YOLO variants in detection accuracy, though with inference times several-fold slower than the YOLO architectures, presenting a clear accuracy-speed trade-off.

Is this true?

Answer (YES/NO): NO